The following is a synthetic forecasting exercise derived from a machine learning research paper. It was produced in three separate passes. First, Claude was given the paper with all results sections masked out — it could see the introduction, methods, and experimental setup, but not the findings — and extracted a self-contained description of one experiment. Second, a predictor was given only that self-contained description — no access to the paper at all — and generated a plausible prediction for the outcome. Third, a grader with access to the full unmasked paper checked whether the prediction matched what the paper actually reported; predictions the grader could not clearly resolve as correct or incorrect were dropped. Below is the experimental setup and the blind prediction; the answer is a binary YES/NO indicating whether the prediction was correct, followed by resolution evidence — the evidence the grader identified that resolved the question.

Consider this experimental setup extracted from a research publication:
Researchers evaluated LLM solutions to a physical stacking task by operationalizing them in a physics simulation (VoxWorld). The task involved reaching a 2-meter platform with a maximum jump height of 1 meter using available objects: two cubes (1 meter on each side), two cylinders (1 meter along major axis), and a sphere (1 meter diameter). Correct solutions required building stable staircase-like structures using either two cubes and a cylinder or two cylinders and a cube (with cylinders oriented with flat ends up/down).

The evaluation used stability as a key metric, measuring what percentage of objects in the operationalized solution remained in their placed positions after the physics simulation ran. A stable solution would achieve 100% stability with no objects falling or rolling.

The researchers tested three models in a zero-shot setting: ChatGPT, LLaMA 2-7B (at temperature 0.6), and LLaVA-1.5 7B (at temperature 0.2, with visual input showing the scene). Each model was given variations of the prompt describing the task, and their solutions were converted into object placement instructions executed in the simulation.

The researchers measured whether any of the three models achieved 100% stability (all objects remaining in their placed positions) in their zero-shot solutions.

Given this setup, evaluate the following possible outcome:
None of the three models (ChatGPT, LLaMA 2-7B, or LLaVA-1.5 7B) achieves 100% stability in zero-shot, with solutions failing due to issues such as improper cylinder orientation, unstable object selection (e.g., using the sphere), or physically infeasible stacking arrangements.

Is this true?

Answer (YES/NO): YES